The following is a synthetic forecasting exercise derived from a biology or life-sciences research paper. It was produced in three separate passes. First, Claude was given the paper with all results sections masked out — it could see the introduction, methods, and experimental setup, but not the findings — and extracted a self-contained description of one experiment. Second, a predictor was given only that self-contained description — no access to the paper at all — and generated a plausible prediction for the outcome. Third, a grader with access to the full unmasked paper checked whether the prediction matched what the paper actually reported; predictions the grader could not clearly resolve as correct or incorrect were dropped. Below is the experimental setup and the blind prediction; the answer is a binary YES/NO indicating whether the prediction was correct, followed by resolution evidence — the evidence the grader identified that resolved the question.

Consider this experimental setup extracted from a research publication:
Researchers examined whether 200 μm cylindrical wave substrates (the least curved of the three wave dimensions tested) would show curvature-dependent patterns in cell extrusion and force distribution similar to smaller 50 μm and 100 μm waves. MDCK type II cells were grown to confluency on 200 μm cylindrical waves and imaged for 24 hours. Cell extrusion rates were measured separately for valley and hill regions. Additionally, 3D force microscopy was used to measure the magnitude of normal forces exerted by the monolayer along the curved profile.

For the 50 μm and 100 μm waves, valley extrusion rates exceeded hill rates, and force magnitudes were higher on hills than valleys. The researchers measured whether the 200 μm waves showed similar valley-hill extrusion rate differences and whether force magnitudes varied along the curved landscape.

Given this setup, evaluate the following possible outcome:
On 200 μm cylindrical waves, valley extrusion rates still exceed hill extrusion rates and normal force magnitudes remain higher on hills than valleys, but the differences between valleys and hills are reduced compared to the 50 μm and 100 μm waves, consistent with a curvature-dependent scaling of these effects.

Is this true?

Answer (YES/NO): NO